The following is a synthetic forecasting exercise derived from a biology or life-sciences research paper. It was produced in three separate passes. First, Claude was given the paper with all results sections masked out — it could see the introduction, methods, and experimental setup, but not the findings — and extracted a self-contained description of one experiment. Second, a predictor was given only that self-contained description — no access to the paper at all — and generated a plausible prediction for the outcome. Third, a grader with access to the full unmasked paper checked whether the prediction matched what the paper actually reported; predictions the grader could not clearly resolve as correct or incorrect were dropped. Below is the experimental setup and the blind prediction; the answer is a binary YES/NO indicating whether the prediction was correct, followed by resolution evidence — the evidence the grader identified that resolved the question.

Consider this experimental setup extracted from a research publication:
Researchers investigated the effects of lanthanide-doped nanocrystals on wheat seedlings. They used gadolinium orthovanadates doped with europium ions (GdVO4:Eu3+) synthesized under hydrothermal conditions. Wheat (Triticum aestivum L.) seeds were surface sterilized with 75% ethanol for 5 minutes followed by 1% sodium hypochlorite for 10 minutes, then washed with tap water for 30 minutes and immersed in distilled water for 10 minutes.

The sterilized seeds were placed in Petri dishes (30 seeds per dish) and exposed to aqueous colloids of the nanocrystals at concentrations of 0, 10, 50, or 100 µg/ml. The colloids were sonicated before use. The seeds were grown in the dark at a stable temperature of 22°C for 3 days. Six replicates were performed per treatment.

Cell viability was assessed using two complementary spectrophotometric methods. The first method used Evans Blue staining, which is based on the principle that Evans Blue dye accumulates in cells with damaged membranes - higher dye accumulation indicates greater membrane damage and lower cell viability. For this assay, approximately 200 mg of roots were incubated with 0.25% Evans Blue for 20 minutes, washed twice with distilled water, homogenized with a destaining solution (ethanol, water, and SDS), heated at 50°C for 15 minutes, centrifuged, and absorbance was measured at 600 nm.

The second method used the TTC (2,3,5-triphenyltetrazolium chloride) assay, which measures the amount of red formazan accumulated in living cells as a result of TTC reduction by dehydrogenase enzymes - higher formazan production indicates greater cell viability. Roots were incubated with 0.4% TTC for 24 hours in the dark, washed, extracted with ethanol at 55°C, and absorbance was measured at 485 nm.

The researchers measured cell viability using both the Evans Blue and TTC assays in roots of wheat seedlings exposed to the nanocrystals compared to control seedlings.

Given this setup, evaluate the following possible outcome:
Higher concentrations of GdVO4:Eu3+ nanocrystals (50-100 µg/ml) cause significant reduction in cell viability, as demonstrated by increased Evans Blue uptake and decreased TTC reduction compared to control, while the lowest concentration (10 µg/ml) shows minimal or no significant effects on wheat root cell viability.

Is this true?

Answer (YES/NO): NO